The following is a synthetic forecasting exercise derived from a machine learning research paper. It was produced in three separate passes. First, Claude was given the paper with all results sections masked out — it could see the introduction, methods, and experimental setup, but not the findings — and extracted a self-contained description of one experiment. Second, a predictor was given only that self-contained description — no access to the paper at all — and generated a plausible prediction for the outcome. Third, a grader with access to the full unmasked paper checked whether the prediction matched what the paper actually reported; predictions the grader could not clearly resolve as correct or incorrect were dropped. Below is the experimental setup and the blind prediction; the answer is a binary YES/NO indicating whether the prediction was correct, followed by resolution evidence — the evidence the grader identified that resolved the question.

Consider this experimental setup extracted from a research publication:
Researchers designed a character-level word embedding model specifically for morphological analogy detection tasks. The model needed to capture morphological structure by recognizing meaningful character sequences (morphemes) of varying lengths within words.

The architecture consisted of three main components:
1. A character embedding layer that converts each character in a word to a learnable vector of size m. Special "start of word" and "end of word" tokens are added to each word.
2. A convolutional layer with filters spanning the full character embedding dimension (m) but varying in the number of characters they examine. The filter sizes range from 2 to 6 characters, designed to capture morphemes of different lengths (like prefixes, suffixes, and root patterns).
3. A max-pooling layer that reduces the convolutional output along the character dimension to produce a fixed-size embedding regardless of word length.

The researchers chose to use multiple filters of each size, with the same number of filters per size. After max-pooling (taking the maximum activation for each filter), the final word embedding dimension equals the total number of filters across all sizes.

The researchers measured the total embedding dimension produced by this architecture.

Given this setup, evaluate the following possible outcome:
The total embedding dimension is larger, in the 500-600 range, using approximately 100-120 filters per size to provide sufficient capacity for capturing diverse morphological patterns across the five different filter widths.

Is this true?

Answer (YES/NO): NO